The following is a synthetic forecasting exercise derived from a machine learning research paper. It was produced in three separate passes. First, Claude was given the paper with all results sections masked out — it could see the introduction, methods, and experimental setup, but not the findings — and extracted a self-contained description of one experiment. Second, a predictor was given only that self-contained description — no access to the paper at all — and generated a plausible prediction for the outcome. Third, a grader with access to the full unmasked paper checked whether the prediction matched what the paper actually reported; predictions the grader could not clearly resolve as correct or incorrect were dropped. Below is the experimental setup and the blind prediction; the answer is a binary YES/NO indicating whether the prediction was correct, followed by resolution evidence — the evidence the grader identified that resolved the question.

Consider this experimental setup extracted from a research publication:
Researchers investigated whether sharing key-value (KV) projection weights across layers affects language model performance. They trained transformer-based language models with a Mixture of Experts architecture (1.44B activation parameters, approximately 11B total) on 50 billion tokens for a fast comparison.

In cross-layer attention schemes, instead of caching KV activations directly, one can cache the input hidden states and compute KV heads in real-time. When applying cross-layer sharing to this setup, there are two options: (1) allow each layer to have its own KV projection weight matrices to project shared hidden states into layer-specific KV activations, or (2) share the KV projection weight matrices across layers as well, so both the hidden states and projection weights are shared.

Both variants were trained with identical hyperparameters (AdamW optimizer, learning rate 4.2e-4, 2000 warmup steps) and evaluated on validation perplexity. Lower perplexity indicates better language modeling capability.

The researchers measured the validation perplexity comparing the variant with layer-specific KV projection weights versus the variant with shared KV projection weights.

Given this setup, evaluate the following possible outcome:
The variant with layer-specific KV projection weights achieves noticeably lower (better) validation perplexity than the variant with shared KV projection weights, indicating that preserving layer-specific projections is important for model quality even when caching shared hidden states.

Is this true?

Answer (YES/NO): NO